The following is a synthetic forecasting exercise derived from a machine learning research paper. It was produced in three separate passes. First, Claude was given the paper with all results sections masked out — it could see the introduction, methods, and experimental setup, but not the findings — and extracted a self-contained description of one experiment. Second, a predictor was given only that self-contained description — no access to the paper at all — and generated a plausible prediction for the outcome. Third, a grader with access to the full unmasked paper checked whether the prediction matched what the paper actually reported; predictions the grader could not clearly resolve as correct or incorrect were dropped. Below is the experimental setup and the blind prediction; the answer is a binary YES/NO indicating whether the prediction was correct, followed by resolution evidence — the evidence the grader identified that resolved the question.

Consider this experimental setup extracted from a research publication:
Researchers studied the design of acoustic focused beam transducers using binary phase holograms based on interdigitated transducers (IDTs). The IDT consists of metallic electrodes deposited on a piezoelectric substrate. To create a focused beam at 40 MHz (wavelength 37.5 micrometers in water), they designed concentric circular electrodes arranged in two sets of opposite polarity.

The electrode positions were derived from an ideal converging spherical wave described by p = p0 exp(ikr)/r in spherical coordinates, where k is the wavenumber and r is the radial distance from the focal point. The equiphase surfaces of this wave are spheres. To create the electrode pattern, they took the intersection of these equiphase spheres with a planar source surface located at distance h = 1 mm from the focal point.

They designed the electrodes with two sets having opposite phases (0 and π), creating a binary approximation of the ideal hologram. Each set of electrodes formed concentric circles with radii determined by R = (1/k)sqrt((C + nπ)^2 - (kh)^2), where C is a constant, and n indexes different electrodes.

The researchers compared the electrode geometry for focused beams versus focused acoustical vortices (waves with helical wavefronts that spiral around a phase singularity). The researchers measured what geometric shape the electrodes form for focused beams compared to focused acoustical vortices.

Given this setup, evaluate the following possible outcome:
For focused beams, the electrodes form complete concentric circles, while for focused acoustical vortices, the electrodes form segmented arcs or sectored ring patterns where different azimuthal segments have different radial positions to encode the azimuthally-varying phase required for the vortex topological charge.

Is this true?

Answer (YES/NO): NO